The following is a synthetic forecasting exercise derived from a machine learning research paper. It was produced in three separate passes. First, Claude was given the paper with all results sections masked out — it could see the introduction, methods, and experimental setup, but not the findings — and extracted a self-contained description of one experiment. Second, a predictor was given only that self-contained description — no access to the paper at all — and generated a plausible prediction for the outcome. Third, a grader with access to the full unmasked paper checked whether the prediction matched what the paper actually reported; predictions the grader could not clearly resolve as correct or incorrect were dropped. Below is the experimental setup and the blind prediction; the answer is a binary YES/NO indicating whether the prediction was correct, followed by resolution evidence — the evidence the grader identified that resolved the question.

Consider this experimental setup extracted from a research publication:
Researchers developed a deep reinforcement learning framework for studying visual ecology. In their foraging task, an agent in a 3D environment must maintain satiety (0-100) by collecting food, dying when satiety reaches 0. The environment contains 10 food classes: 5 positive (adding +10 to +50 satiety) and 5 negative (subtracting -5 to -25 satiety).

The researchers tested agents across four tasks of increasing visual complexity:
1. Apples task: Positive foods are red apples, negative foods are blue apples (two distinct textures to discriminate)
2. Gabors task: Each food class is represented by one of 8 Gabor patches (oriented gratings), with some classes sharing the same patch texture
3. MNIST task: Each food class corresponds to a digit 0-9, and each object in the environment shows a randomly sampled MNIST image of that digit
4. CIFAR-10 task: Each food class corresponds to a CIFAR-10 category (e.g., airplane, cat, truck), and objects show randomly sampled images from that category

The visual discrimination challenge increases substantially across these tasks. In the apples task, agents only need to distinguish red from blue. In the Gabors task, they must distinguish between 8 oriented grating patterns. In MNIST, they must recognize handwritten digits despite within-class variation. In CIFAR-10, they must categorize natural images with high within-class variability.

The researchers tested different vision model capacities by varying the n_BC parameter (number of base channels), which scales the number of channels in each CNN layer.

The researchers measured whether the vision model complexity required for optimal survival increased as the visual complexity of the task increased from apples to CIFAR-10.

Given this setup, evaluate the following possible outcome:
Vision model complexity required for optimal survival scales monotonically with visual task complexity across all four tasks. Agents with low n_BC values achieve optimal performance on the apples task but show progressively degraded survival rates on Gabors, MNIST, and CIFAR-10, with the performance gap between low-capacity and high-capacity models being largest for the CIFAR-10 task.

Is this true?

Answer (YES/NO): NO